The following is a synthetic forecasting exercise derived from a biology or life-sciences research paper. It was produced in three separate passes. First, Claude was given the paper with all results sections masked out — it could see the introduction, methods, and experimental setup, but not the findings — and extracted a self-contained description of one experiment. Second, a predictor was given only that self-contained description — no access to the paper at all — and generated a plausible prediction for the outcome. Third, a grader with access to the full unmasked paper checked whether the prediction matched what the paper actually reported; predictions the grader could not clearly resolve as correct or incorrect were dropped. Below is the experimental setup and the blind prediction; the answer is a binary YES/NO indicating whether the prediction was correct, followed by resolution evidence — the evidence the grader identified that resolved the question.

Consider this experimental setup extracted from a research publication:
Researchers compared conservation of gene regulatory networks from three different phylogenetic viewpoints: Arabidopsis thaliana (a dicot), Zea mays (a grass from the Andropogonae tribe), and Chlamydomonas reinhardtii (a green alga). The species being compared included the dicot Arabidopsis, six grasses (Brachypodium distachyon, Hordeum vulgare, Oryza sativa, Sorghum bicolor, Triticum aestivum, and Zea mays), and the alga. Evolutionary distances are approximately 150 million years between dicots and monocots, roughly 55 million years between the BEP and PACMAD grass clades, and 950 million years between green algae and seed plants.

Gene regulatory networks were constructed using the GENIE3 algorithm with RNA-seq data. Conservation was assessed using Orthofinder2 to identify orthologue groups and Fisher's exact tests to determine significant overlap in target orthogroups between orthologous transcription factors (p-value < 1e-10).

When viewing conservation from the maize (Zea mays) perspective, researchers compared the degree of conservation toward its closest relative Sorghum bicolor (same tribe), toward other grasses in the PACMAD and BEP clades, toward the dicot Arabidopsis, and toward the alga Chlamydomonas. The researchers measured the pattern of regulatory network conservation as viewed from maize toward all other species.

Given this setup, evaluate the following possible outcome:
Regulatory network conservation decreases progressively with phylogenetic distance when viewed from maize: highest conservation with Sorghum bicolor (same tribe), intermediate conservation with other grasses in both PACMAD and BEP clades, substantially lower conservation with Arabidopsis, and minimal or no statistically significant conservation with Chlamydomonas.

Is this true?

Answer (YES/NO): YES